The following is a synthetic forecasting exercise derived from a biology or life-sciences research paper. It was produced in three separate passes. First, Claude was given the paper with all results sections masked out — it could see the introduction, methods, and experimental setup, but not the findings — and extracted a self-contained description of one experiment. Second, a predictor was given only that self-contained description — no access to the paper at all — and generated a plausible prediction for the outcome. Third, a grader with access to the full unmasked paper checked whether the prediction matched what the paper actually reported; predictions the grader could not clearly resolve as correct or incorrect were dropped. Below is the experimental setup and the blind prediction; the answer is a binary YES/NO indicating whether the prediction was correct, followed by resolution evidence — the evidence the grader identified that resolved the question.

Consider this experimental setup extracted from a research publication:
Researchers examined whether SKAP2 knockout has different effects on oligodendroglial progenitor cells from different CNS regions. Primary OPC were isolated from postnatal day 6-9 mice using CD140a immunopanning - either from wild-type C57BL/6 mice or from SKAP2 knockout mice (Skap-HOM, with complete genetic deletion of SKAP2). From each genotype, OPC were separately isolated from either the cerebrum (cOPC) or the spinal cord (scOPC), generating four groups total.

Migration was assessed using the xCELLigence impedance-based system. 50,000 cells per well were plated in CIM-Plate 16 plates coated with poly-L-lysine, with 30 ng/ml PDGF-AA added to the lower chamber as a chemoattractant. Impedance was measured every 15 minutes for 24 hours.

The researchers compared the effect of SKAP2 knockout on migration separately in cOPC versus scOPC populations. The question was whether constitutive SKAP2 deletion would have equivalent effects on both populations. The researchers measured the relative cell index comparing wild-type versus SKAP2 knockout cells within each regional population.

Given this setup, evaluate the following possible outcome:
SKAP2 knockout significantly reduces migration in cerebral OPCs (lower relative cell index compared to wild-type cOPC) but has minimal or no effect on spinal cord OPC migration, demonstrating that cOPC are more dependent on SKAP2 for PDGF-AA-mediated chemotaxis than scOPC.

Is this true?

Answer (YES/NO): YES